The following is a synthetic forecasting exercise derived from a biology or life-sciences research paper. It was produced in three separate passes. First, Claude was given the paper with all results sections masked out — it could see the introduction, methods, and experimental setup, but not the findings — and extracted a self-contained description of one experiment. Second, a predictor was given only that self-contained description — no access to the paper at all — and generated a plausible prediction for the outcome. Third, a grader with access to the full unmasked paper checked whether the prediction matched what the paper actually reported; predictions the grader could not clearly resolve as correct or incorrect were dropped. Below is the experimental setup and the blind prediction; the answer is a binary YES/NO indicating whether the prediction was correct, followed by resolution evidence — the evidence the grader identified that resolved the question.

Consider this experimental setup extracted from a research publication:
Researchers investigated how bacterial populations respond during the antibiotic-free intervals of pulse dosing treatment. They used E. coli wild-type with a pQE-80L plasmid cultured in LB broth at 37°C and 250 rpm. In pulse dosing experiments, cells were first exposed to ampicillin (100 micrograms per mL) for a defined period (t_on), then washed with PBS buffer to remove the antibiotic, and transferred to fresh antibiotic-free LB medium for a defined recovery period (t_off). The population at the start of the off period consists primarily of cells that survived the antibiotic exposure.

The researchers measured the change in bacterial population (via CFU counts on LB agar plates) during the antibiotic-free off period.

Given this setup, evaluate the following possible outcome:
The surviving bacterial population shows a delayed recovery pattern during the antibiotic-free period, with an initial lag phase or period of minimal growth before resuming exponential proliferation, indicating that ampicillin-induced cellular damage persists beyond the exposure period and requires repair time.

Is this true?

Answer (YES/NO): NO